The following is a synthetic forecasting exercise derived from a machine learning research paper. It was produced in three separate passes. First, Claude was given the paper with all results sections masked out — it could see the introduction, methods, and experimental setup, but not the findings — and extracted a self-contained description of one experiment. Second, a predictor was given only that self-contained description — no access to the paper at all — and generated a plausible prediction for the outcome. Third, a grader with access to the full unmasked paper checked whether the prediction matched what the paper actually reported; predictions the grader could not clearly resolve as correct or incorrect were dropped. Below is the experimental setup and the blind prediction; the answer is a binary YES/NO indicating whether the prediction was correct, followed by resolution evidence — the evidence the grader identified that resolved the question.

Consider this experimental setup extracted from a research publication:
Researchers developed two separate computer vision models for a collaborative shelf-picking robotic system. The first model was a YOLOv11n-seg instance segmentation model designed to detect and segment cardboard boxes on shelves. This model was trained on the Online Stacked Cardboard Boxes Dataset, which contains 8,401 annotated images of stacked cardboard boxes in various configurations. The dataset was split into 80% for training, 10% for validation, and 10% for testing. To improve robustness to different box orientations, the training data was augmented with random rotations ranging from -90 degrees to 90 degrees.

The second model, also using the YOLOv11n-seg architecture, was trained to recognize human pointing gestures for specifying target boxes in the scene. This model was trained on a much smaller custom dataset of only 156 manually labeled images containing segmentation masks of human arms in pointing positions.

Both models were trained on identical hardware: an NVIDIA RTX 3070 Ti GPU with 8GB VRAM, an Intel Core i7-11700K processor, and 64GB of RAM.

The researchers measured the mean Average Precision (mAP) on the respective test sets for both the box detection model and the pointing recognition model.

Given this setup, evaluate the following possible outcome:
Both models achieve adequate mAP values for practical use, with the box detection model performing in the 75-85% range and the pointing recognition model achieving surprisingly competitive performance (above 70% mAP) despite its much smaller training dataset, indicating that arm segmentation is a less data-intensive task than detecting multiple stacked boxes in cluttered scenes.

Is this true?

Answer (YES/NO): NO